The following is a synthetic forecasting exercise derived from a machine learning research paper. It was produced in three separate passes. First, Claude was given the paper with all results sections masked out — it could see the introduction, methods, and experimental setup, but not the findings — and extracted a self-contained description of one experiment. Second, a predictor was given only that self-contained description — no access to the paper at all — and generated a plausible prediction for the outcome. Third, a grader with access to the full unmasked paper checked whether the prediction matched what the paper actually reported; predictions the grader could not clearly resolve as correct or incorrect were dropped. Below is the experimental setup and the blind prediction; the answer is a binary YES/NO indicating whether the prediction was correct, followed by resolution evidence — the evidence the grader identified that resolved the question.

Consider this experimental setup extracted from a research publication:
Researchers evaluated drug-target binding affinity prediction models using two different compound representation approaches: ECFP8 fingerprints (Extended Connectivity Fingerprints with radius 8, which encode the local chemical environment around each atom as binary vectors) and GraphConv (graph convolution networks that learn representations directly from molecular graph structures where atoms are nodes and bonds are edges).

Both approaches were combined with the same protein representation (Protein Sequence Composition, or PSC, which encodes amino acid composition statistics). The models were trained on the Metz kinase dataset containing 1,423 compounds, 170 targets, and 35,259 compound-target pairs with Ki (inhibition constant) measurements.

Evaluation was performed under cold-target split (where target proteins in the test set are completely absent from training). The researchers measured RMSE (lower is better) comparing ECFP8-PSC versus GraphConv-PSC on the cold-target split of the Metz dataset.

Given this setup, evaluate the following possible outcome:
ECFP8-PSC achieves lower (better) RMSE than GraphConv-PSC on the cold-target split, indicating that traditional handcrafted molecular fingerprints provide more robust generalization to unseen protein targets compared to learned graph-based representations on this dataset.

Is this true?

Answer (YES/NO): NO